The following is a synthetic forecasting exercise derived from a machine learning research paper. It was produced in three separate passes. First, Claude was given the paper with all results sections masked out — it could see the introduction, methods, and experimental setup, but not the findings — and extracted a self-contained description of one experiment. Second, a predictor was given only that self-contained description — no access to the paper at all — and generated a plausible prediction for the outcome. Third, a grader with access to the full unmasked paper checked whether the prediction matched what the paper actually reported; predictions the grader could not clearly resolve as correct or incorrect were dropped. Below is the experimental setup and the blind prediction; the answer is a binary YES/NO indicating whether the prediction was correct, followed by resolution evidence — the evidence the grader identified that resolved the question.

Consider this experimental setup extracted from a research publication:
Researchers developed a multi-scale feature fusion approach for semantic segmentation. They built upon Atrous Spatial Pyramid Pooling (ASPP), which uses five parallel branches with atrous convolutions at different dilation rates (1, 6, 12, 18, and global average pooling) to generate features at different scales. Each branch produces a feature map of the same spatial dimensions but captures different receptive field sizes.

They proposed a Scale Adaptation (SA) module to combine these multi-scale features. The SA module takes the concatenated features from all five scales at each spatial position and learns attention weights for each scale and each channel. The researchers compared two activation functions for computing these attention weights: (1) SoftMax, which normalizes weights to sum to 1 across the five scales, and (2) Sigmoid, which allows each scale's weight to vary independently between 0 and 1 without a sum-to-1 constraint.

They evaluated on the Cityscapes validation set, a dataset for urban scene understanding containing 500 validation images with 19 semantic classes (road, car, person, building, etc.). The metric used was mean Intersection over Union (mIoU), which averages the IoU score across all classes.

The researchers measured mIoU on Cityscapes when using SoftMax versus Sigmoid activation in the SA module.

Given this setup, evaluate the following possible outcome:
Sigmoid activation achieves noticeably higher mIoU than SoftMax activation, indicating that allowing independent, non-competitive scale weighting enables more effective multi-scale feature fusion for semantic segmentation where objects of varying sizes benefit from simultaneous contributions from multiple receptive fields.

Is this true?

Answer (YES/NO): YES